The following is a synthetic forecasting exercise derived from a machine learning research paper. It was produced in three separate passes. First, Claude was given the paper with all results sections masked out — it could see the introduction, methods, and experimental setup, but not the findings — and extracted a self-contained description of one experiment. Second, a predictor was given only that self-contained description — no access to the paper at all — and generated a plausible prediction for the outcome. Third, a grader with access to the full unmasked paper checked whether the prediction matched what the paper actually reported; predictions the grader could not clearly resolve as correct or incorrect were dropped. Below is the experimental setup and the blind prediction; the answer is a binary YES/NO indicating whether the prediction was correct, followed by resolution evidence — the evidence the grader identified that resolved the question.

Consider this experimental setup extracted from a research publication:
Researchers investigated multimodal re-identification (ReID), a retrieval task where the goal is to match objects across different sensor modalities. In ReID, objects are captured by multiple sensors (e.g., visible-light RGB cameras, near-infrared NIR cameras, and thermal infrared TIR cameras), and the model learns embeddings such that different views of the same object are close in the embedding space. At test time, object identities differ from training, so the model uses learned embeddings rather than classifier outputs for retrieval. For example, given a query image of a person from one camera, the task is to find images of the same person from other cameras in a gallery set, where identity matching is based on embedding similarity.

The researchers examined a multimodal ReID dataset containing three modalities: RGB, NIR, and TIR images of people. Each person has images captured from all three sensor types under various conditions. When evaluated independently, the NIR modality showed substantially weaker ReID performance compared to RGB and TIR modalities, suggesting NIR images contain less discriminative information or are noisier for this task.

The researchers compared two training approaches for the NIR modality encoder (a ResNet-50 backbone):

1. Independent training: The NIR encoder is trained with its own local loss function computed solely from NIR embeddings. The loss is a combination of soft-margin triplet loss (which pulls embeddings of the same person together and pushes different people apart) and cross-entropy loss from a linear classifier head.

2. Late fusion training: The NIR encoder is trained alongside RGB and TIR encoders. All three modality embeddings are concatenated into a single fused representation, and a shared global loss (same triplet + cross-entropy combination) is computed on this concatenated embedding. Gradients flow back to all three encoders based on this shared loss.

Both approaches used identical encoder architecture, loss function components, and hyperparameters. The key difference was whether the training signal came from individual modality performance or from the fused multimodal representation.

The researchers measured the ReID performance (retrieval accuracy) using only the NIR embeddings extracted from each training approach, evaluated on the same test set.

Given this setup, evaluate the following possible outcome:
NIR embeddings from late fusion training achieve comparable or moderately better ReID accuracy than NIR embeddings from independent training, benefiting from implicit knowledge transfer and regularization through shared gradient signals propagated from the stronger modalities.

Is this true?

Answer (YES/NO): YES